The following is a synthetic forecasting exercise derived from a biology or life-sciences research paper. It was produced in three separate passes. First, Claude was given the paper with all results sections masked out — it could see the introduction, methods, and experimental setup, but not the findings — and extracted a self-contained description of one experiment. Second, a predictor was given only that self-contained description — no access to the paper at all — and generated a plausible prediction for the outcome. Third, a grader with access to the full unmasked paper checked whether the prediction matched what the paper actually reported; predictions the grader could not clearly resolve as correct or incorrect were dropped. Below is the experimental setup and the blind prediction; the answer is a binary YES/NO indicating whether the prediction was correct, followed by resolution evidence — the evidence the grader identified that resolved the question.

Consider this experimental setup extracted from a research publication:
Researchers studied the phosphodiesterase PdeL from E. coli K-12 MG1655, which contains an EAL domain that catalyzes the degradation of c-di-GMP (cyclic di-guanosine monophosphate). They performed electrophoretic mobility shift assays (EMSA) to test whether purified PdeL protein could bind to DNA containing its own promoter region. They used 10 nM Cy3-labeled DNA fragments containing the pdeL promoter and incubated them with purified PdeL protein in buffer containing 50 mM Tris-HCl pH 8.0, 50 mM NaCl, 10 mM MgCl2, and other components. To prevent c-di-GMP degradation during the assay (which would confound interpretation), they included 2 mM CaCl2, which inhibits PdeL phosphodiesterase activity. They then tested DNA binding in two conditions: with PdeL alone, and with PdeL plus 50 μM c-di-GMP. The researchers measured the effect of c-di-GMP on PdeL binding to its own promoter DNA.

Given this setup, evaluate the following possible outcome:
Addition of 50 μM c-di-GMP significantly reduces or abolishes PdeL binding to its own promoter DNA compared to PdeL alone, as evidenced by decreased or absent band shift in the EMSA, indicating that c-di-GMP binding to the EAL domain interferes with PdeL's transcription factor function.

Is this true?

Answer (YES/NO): NO